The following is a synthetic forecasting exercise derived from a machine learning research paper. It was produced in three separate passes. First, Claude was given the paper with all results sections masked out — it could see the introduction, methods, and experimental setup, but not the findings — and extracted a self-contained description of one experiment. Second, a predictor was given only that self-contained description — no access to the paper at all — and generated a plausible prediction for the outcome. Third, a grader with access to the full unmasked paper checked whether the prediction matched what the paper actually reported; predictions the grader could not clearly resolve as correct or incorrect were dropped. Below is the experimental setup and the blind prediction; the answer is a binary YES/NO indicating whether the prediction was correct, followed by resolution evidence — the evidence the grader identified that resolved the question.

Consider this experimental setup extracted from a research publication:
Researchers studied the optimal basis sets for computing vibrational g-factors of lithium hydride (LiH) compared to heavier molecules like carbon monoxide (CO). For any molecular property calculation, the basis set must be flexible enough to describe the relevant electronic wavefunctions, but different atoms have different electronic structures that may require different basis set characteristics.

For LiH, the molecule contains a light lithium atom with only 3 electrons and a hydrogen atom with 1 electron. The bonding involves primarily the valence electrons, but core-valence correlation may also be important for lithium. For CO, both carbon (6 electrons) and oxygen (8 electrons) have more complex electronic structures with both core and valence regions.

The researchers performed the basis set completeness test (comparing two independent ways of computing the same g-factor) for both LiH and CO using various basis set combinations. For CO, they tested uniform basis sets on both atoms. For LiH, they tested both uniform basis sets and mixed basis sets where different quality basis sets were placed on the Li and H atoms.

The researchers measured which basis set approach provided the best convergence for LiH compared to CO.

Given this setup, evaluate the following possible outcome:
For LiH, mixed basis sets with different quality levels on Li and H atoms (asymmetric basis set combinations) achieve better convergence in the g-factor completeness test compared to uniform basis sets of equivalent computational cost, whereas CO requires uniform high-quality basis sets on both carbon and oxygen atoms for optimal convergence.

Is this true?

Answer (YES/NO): YES